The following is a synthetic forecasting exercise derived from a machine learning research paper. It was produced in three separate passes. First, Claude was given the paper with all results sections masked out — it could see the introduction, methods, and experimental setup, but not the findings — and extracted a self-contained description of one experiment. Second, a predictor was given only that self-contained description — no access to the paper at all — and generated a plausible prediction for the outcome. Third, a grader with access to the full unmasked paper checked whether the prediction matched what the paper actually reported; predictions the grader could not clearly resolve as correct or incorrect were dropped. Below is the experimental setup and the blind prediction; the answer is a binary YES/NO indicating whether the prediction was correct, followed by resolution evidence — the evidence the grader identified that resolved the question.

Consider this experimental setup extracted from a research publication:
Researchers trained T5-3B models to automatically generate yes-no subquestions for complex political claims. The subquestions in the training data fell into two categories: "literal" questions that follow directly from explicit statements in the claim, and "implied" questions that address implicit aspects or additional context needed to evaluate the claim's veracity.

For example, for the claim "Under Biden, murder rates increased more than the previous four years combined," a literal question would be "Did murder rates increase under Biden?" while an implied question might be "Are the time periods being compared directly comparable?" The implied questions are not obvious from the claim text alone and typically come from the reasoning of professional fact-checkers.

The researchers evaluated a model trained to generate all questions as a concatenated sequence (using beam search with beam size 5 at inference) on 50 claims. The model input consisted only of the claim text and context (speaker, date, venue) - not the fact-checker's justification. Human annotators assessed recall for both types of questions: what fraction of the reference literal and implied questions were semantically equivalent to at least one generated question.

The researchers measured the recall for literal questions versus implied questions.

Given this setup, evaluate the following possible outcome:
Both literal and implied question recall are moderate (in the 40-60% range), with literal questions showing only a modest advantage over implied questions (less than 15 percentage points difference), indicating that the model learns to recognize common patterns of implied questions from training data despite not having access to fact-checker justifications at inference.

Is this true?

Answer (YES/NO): NO